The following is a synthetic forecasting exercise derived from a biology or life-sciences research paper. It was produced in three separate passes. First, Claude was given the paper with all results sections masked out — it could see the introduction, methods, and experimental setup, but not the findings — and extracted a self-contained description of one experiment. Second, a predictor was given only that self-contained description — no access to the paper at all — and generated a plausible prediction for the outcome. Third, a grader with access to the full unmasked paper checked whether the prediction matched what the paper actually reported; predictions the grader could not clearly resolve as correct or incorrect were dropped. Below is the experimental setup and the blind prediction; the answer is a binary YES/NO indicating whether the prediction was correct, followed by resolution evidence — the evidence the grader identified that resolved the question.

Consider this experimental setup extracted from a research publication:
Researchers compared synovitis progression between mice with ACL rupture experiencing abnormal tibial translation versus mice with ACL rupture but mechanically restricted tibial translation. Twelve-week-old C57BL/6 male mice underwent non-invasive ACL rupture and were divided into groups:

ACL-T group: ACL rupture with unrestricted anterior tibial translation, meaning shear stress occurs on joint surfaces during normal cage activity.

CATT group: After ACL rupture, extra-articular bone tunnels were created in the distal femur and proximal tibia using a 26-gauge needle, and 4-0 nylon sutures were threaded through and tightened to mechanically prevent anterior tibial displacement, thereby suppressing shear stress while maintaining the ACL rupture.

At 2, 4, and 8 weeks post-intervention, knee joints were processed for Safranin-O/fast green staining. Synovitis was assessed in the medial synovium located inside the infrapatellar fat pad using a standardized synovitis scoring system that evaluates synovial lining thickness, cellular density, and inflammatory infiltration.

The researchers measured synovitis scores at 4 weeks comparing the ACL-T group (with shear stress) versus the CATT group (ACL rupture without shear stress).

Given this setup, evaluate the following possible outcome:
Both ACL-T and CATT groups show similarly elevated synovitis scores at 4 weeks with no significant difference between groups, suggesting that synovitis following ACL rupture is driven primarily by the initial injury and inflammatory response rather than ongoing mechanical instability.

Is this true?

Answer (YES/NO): YES